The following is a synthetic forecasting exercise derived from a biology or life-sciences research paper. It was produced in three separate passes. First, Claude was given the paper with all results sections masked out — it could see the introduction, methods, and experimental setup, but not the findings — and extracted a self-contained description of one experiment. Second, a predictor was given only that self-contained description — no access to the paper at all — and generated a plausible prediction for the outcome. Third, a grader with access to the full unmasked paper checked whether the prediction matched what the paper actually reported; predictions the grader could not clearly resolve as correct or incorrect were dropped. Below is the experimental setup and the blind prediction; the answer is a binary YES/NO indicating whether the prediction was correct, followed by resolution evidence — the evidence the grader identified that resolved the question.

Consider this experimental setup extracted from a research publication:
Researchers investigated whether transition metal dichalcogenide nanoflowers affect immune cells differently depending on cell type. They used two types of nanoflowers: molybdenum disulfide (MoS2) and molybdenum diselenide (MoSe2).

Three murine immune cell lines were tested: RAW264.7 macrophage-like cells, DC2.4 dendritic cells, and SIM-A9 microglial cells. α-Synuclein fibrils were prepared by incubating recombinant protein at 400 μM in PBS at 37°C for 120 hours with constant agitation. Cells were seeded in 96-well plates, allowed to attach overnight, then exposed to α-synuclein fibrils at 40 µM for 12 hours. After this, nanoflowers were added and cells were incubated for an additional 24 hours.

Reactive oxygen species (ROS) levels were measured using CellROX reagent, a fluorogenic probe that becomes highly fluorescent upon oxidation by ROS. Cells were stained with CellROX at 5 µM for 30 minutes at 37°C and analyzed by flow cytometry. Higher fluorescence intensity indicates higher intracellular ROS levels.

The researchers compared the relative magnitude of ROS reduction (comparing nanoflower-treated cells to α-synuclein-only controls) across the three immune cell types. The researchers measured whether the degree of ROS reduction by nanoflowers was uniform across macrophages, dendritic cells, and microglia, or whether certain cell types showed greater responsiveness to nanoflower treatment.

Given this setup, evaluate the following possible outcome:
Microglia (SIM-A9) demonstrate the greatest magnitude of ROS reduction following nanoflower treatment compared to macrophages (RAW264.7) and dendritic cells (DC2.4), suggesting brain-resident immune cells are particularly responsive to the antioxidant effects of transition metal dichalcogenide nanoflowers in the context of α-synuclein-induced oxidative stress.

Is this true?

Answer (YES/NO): NO